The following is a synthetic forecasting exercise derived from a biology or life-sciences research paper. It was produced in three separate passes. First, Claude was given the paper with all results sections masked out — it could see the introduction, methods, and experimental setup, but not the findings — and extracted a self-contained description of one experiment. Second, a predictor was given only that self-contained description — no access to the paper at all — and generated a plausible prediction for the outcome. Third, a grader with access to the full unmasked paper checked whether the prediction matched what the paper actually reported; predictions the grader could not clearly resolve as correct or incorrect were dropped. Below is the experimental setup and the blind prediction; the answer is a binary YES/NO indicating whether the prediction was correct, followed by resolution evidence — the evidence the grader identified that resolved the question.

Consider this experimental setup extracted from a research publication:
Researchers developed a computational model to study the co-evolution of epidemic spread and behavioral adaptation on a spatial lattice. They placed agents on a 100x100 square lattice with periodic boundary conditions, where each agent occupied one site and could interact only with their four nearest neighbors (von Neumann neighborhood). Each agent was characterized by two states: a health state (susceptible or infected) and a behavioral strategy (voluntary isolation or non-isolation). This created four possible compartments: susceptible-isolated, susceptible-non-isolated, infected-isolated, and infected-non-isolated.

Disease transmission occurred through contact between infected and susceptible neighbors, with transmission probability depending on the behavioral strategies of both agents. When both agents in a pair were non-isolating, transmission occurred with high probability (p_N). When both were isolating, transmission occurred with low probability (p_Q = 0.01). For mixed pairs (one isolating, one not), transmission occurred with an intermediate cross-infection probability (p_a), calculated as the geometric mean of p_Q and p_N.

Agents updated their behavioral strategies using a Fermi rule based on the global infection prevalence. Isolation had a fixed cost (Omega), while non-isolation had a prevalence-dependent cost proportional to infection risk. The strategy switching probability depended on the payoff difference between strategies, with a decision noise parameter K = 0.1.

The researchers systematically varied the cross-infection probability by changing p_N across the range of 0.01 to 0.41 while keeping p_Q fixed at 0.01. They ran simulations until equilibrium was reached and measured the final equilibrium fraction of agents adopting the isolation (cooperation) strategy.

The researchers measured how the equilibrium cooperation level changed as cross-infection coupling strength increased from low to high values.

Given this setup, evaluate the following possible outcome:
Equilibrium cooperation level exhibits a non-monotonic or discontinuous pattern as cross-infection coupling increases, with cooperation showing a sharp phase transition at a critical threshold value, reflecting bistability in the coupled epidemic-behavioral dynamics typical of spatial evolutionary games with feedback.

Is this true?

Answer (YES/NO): YES